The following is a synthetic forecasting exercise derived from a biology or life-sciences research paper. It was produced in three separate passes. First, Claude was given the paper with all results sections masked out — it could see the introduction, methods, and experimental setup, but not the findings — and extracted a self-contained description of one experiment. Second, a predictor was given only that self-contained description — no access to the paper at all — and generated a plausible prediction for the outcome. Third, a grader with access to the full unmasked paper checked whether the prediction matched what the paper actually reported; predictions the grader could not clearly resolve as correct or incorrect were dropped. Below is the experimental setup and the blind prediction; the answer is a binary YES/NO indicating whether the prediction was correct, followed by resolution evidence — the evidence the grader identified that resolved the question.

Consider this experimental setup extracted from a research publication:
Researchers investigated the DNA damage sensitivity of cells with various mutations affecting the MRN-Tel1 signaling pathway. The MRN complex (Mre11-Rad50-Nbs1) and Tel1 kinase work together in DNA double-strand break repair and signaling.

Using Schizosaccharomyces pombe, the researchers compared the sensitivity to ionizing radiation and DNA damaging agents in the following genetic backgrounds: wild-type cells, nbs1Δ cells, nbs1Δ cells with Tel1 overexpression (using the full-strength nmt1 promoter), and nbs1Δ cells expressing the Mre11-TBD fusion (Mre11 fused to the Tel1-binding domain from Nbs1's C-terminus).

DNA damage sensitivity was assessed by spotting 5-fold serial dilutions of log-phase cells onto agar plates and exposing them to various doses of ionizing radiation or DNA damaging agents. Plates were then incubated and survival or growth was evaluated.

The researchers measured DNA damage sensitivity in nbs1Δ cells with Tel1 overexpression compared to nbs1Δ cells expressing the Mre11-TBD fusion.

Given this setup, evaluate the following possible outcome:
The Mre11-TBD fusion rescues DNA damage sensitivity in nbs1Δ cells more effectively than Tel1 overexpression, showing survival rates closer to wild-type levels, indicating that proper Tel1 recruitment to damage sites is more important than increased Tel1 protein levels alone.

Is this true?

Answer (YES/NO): NO